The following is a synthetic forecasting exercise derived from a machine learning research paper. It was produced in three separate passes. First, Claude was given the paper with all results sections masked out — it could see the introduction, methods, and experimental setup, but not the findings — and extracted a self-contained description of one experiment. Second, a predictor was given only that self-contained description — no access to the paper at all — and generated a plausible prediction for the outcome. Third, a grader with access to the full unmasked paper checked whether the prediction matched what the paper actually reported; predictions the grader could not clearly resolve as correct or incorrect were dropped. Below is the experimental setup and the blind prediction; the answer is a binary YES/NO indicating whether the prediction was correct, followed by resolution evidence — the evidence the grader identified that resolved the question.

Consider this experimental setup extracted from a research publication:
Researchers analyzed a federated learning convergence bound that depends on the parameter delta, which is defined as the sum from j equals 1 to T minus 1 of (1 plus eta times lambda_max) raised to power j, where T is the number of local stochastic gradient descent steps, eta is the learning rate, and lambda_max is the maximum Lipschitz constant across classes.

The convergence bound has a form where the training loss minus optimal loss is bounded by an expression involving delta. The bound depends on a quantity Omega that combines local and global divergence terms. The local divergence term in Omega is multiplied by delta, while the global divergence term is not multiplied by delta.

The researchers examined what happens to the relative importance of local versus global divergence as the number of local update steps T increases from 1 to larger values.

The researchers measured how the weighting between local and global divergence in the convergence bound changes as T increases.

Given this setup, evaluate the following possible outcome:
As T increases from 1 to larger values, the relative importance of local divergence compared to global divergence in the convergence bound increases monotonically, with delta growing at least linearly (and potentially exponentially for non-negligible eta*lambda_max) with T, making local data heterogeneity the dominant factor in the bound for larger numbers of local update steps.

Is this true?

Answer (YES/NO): YES